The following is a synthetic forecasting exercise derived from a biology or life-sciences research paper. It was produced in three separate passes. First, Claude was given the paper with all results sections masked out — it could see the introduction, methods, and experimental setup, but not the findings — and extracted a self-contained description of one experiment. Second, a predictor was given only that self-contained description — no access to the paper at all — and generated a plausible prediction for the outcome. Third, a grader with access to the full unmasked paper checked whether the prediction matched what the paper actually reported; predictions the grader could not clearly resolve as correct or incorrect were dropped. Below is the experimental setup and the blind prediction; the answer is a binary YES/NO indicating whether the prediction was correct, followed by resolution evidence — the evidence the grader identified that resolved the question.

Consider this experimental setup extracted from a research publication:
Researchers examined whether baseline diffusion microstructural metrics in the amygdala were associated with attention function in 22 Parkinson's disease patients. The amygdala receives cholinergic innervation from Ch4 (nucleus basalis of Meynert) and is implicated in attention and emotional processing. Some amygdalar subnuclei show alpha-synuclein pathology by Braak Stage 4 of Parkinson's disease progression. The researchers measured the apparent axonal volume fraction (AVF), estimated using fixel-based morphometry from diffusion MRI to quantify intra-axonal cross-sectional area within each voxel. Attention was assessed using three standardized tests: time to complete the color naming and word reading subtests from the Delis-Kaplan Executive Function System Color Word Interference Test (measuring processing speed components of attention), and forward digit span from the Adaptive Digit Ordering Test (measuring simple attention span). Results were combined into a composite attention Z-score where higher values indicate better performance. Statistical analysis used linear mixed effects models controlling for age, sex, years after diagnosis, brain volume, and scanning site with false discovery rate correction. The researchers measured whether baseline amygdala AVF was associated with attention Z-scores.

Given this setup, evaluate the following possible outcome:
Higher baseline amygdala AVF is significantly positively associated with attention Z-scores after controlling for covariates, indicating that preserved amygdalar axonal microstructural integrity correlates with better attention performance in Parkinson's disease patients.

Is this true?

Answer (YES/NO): NO